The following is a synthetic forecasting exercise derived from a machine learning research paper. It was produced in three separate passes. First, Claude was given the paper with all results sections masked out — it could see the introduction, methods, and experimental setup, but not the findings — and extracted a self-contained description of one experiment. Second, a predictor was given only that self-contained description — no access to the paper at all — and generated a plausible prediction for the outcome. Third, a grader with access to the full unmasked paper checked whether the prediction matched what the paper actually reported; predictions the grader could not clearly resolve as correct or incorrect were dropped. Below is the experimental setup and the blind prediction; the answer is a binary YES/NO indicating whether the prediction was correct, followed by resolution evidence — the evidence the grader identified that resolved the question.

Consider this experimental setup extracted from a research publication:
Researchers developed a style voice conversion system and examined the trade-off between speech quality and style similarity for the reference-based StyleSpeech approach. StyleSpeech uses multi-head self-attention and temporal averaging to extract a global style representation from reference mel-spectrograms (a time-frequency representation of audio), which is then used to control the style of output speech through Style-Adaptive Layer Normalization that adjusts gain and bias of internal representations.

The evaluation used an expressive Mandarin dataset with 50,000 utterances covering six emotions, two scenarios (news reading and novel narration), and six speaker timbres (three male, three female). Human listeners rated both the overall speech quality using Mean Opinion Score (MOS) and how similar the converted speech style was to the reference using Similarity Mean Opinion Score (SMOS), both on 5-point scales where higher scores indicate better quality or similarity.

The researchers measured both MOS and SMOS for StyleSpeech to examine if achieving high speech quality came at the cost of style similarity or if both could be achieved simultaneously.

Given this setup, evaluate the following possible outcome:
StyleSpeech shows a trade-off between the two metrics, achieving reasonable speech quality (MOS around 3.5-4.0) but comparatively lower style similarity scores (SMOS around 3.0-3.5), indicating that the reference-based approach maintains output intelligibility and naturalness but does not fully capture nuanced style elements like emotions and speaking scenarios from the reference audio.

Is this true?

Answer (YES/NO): NO